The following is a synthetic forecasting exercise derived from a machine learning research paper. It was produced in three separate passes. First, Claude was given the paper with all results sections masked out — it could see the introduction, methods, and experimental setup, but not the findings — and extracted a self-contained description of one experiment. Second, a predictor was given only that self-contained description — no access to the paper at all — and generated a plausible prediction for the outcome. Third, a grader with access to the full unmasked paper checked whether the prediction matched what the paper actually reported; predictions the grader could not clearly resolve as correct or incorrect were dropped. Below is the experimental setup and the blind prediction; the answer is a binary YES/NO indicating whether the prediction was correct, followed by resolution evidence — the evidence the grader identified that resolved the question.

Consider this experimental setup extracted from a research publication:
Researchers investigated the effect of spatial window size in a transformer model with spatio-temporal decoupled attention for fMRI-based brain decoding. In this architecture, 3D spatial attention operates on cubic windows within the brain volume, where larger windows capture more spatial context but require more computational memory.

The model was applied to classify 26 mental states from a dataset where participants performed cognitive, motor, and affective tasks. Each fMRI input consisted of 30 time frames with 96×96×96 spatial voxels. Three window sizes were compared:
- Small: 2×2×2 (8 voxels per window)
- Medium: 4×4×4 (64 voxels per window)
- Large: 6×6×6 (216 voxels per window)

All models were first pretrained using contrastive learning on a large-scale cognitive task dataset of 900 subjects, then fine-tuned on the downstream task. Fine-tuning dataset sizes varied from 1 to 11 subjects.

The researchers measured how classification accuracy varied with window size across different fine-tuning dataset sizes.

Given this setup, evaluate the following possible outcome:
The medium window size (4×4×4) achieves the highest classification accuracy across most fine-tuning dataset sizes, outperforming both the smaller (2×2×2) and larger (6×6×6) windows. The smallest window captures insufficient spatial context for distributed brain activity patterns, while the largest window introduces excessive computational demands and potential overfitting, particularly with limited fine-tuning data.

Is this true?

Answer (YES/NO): NO